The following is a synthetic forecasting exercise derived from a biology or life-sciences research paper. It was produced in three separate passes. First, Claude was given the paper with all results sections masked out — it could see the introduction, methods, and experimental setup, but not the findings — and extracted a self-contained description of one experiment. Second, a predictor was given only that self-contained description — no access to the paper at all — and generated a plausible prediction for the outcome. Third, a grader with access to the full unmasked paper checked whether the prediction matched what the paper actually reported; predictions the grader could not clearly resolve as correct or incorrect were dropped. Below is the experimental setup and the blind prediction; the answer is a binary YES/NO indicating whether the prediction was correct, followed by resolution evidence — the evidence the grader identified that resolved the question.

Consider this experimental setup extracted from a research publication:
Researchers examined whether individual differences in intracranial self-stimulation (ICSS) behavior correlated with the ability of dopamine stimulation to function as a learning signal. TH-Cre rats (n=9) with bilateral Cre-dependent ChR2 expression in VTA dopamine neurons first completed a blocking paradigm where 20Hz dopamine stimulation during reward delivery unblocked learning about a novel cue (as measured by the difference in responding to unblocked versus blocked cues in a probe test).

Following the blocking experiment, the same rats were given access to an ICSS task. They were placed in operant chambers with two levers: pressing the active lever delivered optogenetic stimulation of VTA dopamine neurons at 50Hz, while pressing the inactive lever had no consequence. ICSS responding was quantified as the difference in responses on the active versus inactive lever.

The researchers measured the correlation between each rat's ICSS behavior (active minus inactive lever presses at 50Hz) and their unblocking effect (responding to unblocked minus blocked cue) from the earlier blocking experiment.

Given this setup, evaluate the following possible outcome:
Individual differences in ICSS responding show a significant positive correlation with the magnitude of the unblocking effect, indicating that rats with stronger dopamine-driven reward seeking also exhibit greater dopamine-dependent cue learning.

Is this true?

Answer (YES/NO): YES